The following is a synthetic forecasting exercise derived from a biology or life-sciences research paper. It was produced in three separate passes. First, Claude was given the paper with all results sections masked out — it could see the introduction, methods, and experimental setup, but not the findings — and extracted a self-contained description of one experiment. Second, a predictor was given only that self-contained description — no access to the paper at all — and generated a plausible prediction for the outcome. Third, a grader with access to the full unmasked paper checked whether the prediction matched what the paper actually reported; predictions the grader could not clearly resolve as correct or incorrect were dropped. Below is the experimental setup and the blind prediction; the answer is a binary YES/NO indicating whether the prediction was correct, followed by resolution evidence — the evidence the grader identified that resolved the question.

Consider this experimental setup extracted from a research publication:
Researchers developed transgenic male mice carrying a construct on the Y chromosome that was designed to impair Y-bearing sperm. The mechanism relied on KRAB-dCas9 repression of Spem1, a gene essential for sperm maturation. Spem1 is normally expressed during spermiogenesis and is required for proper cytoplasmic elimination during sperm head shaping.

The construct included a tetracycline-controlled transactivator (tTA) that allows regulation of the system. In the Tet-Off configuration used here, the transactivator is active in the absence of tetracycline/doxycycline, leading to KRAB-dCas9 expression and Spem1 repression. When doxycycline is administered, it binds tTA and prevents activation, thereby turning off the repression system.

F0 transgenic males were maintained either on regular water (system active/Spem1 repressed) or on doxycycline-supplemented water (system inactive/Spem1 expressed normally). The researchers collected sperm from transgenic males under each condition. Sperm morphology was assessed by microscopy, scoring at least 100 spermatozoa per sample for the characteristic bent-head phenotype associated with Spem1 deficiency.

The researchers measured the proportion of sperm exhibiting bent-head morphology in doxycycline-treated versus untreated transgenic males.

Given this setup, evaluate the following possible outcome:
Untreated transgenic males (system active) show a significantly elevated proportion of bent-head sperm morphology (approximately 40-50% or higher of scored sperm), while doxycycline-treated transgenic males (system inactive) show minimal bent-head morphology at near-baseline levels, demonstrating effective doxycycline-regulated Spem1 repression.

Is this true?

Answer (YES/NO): NO